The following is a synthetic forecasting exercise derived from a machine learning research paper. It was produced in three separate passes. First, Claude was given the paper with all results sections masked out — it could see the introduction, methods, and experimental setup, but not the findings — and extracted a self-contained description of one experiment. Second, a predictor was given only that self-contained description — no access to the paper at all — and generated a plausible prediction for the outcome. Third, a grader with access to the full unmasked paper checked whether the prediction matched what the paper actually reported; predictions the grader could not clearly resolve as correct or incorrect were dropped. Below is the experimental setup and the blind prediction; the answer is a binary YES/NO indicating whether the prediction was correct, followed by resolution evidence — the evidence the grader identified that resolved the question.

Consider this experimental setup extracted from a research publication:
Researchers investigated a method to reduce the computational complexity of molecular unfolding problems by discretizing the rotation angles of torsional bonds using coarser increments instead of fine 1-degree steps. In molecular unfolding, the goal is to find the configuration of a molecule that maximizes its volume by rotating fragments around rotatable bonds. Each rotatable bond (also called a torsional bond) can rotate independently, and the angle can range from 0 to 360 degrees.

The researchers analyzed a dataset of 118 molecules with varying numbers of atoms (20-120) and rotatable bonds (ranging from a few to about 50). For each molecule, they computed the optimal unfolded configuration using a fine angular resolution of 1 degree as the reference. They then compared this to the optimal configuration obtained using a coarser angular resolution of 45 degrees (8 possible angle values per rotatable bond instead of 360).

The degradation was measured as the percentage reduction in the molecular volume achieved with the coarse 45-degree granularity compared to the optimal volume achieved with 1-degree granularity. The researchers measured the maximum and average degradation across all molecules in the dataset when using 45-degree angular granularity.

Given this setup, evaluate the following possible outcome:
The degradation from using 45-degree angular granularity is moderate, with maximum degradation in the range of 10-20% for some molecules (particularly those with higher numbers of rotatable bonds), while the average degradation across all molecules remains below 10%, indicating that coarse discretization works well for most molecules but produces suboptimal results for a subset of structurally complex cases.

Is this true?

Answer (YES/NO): NO